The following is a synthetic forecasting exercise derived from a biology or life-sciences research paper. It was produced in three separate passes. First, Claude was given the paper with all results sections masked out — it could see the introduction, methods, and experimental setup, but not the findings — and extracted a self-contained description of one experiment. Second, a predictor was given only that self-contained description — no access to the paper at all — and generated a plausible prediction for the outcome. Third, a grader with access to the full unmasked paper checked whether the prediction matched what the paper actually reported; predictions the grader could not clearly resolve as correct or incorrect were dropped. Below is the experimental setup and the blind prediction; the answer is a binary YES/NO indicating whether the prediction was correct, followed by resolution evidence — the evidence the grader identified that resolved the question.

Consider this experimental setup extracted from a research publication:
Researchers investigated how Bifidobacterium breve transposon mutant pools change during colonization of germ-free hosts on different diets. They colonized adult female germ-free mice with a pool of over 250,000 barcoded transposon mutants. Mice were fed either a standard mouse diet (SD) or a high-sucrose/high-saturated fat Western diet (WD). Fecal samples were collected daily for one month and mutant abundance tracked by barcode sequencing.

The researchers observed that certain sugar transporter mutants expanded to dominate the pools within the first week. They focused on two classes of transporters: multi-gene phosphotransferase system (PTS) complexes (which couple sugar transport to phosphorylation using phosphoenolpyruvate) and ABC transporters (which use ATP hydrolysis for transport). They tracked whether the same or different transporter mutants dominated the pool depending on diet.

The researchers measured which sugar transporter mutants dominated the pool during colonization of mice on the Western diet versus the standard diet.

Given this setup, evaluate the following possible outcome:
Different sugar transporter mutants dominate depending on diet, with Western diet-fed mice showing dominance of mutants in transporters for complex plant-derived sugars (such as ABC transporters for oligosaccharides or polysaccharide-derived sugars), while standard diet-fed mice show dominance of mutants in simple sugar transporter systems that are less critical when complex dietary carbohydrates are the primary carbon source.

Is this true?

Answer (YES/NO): NO